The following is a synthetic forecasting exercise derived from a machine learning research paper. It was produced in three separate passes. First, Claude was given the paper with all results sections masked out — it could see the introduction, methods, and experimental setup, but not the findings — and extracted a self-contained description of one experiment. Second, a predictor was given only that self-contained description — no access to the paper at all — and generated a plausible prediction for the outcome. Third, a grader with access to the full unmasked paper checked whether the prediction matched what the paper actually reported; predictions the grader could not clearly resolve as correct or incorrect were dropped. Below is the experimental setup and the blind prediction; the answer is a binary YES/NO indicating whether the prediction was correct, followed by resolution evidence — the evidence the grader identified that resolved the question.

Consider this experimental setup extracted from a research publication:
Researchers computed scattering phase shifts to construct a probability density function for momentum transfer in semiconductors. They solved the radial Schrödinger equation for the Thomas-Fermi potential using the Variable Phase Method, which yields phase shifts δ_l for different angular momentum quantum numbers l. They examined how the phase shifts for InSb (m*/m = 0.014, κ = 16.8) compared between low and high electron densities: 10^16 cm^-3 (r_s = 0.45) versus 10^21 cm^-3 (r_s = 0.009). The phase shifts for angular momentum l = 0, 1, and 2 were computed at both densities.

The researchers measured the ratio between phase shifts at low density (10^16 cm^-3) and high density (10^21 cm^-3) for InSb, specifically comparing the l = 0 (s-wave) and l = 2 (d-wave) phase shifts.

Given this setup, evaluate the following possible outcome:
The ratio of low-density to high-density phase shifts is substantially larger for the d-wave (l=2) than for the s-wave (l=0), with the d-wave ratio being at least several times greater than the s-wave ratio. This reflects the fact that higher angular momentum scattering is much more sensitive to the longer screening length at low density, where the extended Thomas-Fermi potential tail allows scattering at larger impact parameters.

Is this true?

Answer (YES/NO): NO